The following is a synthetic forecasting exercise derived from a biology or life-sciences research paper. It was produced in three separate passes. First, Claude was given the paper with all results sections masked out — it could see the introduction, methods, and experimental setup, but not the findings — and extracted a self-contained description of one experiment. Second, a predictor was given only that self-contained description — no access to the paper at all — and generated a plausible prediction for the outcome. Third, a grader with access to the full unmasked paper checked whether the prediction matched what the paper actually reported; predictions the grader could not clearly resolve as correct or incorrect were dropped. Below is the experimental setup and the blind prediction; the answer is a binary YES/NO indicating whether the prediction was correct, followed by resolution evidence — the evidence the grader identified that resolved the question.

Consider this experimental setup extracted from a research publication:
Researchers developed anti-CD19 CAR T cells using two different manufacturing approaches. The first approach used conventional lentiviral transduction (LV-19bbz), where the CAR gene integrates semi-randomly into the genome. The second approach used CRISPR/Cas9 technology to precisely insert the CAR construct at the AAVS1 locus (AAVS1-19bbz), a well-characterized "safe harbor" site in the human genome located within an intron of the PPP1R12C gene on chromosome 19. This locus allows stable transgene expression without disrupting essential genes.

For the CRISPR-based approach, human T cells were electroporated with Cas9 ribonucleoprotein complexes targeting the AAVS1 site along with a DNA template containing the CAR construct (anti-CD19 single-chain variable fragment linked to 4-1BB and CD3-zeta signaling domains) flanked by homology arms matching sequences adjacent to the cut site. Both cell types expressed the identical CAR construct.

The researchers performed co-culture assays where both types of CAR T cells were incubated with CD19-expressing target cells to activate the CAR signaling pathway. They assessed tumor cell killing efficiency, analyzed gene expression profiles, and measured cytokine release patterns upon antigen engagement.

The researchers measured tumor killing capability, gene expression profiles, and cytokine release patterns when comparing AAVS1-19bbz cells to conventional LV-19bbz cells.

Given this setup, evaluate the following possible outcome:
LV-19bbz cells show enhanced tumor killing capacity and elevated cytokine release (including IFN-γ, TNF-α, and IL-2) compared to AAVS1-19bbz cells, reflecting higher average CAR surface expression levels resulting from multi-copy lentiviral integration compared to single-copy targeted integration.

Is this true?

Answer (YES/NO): NO